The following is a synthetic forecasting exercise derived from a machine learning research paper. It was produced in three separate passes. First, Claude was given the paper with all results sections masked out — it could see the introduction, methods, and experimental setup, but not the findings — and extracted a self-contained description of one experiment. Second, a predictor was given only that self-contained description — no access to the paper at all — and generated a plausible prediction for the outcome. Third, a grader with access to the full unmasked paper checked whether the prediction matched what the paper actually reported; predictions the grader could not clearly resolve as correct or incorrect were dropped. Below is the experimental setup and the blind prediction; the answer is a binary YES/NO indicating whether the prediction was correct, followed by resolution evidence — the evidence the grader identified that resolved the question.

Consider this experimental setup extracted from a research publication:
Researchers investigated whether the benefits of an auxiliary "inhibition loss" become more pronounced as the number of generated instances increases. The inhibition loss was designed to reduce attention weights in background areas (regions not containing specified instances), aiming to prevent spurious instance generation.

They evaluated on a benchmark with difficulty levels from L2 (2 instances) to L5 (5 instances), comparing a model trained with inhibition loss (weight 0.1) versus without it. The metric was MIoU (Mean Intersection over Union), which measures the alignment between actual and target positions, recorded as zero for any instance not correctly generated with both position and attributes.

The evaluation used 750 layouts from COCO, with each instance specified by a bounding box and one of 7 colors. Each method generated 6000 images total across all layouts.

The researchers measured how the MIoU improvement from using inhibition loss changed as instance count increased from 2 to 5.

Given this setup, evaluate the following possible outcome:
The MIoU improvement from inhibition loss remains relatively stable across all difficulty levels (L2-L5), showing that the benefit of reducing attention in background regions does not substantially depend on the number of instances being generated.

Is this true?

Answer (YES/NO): NO